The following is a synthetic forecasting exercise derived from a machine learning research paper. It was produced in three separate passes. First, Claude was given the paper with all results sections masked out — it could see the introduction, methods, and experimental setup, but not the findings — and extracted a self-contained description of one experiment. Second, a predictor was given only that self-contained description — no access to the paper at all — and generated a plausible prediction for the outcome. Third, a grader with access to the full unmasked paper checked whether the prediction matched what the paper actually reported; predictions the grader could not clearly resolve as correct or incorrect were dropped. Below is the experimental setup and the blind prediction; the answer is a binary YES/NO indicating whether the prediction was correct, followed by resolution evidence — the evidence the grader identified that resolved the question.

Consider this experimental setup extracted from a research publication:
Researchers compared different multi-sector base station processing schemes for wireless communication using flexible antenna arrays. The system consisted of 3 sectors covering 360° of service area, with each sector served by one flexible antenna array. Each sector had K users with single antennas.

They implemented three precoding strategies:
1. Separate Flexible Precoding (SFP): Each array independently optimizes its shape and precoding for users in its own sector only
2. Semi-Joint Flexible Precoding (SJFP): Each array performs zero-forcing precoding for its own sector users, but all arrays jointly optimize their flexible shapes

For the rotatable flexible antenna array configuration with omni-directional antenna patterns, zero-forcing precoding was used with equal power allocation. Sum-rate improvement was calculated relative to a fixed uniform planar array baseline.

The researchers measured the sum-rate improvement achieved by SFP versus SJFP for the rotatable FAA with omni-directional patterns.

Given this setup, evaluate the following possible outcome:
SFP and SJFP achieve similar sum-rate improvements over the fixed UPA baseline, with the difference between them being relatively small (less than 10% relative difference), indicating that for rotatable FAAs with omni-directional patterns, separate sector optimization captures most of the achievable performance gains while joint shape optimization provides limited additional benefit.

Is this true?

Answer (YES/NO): NO